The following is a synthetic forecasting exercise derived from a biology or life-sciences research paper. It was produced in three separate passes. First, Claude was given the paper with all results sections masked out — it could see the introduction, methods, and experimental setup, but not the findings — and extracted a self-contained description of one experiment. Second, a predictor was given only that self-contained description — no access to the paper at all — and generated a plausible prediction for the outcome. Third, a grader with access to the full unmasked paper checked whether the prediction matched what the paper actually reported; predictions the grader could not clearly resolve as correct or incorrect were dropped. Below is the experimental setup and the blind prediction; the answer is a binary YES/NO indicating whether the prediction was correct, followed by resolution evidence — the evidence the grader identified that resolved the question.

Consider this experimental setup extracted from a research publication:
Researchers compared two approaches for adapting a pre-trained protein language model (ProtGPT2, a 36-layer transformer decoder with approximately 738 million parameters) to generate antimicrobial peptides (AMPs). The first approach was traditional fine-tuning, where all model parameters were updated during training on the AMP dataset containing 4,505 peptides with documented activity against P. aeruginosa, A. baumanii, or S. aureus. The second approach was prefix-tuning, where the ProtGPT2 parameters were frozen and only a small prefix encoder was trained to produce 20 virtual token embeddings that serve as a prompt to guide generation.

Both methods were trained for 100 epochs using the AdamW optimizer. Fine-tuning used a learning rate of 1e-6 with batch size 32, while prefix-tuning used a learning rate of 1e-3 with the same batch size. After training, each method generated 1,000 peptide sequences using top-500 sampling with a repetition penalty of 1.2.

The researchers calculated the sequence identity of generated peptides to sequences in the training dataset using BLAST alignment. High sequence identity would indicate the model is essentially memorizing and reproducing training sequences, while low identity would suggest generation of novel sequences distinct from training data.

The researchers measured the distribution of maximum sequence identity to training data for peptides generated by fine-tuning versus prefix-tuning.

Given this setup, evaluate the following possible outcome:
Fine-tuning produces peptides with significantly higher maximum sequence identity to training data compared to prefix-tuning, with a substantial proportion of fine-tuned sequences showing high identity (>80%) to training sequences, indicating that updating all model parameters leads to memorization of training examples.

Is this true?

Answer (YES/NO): NO